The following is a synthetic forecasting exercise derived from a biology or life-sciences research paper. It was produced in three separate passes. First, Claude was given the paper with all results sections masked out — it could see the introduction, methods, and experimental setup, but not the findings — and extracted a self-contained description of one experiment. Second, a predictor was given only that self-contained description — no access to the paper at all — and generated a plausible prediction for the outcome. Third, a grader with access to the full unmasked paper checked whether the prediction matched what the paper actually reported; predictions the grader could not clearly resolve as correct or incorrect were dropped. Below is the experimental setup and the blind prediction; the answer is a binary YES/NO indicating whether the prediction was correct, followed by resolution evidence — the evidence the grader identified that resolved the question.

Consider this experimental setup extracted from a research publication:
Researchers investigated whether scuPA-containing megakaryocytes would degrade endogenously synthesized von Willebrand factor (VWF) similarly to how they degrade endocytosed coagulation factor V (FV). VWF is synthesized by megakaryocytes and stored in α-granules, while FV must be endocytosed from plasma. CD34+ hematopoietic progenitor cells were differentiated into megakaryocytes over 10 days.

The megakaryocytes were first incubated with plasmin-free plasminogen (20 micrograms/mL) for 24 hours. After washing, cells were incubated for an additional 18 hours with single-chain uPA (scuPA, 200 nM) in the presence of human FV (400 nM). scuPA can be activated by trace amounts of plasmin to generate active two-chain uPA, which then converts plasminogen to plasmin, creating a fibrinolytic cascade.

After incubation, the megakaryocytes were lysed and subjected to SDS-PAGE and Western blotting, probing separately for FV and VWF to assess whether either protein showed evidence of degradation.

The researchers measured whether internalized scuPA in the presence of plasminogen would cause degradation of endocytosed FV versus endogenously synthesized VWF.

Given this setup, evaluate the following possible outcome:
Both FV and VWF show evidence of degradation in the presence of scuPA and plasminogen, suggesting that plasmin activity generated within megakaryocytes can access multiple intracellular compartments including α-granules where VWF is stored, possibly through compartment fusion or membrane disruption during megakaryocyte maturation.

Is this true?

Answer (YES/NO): NO